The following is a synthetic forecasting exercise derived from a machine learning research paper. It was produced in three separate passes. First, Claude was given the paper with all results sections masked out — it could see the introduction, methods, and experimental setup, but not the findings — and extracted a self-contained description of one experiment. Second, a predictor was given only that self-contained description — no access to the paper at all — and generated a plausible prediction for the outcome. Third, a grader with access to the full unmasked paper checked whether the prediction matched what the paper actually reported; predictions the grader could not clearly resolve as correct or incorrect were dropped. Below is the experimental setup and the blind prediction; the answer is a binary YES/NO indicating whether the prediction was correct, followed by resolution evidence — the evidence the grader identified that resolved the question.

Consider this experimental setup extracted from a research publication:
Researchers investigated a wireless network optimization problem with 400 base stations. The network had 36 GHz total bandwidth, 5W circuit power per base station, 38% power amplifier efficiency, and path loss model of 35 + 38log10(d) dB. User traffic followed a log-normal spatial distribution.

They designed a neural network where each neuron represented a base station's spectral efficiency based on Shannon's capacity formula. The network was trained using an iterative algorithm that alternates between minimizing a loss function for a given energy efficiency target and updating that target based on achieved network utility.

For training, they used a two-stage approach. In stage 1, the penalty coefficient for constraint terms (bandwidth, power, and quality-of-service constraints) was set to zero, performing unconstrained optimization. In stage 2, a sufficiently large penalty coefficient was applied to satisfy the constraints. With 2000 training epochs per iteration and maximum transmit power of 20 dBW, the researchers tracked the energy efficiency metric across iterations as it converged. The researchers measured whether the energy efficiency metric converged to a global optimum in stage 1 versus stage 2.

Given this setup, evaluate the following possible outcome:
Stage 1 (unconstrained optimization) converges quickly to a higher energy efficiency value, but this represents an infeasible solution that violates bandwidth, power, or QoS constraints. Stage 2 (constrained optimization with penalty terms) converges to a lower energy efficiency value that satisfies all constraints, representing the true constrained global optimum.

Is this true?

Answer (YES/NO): NO